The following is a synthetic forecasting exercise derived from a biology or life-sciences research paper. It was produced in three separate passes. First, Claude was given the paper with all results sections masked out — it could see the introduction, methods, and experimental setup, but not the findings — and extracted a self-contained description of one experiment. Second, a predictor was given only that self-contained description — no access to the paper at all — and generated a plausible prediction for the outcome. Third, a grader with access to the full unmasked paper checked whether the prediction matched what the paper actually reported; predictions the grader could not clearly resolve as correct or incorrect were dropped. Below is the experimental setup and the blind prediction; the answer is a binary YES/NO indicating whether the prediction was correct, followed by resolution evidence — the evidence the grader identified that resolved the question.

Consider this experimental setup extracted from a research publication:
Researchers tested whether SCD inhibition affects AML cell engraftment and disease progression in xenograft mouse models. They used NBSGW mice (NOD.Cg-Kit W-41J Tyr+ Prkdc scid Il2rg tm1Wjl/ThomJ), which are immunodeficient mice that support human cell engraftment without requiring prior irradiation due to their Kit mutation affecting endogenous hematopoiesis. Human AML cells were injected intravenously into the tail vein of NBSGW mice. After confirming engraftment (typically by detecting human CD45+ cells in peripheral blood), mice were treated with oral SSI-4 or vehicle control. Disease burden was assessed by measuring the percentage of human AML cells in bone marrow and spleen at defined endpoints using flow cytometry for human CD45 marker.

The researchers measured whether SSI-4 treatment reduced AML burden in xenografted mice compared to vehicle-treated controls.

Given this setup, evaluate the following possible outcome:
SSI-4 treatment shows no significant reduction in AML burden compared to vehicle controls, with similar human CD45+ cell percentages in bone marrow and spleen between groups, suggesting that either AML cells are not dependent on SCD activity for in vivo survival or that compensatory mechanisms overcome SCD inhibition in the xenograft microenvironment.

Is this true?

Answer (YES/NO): NO